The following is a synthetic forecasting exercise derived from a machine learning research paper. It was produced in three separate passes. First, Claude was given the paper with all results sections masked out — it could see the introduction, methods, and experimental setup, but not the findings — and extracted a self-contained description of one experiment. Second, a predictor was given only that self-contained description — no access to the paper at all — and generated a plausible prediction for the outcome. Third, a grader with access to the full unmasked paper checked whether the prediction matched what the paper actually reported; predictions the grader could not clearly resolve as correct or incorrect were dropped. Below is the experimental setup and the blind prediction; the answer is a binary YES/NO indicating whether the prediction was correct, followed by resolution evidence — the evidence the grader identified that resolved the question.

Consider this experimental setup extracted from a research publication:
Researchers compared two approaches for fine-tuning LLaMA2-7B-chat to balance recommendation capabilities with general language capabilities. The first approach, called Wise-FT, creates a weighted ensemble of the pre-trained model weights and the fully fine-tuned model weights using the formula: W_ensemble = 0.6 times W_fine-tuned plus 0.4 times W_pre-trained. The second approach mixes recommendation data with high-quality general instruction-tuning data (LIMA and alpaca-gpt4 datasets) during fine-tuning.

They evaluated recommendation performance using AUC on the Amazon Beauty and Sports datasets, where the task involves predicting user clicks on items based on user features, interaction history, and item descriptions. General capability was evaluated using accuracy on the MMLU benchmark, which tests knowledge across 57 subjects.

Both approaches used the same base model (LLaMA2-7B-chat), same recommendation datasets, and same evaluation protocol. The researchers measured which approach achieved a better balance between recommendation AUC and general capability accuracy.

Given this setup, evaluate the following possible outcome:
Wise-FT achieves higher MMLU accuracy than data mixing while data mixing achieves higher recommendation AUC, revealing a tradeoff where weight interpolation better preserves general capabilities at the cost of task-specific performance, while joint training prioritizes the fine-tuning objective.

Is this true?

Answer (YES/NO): NO